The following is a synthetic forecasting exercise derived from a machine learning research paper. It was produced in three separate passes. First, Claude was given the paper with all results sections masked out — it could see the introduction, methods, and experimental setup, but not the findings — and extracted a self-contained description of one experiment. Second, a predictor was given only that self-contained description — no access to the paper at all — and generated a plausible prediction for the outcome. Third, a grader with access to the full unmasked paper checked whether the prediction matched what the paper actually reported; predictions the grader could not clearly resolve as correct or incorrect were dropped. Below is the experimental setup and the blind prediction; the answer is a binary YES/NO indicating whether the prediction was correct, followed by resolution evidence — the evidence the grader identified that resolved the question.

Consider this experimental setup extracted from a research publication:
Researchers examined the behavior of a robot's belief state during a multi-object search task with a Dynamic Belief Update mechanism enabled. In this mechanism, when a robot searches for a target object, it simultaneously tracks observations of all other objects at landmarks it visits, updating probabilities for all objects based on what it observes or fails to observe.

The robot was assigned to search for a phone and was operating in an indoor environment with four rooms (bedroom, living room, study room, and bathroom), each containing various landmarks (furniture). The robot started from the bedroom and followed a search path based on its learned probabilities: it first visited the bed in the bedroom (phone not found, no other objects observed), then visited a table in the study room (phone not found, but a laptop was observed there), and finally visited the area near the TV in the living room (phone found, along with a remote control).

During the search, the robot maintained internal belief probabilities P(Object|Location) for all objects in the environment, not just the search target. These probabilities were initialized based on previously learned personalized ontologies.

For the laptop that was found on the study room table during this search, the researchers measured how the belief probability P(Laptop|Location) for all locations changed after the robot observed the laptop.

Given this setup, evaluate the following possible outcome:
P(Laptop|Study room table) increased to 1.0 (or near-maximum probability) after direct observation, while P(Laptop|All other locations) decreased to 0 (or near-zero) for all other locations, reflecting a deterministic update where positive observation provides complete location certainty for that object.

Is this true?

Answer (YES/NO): YES